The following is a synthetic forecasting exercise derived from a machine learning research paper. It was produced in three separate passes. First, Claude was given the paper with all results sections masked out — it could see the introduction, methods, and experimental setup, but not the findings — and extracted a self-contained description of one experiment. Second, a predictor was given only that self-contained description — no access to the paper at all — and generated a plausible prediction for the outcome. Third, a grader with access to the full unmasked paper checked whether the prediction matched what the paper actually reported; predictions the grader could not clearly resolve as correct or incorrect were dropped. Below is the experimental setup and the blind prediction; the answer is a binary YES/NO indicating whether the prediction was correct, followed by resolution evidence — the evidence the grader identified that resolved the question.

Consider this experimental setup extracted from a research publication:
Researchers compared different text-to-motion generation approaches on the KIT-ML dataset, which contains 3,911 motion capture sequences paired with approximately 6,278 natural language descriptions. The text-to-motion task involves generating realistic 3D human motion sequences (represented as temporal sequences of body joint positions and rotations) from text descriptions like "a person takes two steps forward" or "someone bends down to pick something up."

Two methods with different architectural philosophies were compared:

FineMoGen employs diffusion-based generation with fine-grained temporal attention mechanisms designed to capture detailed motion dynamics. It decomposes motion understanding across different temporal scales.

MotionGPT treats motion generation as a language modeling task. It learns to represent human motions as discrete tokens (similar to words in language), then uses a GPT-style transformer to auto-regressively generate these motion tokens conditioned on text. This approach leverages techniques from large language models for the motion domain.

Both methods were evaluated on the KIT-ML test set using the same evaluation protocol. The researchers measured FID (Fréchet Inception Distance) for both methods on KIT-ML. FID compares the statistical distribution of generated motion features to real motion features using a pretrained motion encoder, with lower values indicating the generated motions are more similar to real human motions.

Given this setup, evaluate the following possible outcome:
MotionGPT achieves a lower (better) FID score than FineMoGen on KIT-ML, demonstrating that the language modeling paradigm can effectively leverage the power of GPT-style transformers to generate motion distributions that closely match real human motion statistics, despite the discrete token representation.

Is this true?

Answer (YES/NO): NO